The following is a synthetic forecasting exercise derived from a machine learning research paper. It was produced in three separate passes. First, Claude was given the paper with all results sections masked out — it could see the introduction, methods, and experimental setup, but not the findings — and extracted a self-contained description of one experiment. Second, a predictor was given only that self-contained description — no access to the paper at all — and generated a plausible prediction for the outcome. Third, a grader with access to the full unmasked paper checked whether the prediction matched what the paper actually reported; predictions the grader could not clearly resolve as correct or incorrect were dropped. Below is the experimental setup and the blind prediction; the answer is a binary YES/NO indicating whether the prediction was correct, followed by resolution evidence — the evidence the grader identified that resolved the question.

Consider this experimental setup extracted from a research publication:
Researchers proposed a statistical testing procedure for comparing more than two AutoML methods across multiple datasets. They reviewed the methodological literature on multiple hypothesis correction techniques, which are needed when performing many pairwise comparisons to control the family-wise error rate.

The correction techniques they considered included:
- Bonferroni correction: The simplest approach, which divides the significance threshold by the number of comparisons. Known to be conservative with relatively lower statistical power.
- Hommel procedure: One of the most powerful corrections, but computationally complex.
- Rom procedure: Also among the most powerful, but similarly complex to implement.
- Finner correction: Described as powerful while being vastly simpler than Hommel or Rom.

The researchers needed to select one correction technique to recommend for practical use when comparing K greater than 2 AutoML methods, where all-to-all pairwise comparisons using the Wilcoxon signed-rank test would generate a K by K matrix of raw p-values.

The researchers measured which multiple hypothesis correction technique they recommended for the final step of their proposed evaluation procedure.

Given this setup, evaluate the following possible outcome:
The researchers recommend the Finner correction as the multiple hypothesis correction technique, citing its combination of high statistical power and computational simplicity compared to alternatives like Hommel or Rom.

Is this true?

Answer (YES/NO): YES